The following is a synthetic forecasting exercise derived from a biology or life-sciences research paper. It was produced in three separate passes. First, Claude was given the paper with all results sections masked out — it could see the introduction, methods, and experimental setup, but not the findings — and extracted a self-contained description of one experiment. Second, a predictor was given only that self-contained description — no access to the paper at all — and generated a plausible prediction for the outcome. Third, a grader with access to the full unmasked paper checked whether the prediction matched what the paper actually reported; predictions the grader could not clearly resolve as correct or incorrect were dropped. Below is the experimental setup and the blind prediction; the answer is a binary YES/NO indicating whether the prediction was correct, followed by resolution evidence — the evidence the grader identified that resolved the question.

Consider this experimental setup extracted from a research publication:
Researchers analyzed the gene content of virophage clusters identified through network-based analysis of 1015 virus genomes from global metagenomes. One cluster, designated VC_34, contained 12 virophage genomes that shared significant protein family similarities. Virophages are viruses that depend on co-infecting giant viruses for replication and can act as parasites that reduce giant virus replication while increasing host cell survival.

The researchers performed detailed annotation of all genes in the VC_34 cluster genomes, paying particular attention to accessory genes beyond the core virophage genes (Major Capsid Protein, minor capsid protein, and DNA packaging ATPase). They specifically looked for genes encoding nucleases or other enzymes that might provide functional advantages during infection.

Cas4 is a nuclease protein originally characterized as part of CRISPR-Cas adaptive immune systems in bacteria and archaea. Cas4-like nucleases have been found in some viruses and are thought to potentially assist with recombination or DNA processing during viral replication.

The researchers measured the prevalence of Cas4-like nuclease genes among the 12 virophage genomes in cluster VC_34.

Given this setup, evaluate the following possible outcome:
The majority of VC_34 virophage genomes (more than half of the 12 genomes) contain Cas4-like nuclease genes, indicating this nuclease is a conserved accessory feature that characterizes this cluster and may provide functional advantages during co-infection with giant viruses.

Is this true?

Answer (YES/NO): YES